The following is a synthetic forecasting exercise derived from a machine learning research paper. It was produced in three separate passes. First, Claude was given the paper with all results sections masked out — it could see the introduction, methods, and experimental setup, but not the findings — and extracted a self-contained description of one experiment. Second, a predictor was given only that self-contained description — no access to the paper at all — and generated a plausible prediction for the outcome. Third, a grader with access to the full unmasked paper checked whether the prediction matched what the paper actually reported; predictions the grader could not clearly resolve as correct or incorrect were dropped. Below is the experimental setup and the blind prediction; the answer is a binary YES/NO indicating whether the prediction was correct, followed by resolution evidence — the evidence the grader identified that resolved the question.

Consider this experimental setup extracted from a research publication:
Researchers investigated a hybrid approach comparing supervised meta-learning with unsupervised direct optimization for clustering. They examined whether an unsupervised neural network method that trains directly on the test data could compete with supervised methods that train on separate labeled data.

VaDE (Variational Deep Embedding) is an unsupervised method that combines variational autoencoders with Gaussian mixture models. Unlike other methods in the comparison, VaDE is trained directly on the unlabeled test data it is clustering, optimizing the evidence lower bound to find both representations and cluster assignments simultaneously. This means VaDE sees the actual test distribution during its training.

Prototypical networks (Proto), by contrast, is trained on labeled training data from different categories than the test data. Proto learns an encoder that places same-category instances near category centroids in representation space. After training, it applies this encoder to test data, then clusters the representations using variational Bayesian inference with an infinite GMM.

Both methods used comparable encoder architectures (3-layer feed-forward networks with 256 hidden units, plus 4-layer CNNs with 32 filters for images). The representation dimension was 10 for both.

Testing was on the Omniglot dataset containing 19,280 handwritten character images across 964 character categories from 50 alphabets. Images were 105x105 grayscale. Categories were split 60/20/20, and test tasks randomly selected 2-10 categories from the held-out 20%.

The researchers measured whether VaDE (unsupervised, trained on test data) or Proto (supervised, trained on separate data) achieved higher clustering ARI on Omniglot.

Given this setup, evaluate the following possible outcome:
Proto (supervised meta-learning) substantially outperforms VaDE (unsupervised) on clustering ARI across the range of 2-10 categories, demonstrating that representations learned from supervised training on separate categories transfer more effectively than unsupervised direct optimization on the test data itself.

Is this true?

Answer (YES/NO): YES